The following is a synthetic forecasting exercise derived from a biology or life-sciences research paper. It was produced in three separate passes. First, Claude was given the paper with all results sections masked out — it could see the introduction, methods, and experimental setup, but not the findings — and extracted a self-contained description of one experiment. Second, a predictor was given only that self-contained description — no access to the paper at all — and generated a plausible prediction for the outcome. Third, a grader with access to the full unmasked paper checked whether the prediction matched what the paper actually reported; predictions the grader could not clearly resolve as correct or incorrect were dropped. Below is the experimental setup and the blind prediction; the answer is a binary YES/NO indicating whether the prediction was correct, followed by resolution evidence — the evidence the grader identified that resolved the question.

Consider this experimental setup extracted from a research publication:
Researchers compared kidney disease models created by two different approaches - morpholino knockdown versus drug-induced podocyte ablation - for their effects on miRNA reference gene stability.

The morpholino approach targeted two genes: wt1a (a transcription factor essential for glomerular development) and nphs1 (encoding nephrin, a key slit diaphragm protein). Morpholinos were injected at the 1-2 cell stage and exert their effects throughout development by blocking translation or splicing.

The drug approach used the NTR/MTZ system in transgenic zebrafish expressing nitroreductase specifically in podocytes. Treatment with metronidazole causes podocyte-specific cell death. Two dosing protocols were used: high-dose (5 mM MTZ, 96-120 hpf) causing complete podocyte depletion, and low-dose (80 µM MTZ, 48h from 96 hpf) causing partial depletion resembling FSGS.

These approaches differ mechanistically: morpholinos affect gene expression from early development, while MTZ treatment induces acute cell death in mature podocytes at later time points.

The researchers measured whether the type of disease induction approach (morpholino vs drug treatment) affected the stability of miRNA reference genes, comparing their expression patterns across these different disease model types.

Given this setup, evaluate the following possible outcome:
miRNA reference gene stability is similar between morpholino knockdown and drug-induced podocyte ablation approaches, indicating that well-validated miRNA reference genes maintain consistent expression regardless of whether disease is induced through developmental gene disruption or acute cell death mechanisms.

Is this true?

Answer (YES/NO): YES